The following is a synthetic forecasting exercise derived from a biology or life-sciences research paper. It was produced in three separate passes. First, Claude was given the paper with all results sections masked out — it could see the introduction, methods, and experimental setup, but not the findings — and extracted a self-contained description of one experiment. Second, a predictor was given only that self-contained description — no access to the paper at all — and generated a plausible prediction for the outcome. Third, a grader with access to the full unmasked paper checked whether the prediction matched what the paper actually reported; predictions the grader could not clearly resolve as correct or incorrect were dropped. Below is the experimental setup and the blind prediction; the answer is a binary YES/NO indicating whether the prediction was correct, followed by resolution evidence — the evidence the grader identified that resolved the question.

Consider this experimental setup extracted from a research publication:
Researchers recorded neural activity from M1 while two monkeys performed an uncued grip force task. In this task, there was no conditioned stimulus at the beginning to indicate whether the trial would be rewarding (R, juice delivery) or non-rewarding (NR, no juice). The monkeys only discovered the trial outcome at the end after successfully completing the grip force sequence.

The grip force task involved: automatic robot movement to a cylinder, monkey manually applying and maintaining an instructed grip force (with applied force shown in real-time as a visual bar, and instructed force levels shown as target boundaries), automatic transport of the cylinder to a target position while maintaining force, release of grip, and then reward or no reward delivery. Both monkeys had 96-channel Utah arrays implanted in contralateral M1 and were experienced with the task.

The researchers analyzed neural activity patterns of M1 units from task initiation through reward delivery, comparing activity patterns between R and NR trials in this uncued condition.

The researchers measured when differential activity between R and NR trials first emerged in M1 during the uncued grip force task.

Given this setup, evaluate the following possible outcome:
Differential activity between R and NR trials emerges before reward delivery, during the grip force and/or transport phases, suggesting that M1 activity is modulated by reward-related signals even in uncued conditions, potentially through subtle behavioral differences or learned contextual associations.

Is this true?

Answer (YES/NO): YES